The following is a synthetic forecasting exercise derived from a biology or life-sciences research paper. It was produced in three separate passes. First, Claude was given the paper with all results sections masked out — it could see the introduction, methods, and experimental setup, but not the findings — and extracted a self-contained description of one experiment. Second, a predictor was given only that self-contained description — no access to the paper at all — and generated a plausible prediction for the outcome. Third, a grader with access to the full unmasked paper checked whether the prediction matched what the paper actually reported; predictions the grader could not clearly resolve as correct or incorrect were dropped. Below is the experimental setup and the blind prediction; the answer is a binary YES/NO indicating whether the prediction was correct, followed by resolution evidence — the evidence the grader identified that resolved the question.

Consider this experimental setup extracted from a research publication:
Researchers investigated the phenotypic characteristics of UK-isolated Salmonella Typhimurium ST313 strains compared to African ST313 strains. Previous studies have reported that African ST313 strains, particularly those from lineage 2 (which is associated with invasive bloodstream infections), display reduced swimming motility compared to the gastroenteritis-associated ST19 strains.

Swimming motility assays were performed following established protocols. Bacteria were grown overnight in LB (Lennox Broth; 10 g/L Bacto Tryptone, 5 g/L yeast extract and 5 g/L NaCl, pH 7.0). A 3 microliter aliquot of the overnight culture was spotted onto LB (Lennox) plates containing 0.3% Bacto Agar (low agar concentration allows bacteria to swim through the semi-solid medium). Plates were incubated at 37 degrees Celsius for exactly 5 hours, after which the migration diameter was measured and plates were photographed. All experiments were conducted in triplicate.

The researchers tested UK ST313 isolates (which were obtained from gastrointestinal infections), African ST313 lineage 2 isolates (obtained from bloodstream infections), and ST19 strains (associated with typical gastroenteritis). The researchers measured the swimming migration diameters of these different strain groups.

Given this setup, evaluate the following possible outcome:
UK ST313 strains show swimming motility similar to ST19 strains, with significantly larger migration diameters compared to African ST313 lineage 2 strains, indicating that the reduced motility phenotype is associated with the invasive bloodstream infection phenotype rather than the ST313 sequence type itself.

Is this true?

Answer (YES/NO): NO